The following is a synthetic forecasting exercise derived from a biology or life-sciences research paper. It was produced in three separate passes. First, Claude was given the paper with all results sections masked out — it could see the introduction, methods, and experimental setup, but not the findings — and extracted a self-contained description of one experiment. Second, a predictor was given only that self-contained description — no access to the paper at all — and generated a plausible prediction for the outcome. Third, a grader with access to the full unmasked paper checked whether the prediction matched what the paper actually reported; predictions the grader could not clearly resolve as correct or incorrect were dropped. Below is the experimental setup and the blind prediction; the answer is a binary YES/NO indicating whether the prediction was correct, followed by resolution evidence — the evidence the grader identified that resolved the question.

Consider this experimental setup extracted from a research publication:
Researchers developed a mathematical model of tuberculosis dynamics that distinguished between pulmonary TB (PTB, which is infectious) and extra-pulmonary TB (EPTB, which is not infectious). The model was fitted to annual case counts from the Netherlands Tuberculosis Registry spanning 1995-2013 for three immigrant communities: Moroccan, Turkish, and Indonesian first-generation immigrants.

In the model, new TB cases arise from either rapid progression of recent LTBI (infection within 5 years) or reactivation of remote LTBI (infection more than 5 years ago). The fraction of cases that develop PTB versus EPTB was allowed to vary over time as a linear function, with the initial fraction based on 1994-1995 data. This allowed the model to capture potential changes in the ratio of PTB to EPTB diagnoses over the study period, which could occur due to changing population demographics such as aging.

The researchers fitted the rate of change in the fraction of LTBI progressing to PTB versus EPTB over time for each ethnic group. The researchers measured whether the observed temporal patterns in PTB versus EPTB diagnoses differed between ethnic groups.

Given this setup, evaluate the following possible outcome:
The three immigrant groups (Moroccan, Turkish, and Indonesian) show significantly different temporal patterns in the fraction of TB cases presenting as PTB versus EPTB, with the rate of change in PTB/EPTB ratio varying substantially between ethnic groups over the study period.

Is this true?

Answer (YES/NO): YES